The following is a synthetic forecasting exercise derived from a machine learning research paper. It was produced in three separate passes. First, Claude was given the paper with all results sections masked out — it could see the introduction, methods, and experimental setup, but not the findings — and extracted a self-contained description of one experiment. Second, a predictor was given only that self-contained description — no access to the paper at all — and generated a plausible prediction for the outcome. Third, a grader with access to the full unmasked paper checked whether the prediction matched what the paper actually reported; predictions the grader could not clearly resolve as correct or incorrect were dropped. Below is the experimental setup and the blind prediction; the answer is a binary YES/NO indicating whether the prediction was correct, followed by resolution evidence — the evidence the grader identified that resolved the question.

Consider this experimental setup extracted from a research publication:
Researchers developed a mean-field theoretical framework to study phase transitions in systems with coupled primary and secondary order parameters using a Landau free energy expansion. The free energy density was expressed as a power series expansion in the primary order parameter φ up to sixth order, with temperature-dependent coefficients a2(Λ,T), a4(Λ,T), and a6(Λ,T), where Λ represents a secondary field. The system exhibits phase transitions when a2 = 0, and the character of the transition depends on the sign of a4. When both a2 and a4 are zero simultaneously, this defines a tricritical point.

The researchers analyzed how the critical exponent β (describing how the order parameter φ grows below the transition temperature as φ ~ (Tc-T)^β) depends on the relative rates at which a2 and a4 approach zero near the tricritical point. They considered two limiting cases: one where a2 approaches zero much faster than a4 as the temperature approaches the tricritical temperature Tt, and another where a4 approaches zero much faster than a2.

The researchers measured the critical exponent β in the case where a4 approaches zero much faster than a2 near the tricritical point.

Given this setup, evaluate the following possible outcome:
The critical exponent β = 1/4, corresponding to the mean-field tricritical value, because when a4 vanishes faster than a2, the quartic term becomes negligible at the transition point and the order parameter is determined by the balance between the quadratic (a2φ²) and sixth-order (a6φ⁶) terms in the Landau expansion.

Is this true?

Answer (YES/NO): YES